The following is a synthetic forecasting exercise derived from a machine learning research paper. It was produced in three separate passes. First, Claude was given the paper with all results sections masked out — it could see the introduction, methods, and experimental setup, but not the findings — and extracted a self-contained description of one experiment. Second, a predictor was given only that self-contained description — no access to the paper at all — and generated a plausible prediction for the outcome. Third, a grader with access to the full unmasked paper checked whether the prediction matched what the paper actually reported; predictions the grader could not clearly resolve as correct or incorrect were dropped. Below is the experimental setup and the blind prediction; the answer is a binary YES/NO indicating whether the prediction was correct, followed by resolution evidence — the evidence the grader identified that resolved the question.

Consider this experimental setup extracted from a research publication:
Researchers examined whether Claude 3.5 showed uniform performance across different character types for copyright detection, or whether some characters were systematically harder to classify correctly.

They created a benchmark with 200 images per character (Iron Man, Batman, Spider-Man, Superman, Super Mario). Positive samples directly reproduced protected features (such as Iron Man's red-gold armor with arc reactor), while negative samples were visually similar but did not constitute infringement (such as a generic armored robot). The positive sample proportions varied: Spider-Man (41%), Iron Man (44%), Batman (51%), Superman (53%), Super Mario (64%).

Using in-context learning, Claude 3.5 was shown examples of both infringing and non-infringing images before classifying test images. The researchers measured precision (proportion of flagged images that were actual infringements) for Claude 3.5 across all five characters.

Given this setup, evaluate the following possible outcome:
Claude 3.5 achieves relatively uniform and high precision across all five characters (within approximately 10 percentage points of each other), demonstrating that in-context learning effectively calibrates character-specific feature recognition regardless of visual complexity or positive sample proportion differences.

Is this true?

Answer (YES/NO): NO